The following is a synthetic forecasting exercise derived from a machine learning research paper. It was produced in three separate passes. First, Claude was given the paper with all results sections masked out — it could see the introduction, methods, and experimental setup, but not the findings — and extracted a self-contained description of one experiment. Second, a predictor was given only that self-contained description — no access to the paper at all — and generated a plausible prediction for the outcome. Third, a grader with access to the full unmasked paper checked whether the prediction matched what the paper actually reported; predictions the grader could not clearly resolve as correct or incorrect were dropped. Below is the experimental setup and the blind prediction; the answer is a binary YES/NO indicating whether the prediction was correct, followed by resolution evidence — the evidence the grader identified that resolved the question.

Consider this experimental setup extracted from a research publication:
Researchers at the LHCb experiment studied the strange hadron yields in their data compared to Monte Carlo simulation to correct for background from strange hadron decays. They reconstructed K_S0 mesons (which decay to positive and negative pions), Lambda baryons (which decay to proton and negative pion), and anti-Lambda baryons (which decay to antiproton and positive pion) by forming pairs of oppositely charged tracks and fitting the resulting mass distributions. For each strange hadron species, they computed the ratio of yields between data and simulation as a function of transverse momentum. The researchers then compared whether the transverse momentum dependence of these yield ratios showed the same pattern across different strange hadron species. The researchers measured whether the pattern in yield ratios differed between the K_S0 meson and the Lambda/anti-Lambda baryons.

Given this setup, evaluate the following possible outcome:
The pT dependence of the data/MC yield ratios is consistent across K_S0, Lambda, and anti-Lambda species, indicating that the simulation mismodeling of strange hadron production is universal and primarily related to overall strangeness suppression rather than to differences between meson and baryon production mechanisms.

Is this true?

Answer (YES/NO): YES